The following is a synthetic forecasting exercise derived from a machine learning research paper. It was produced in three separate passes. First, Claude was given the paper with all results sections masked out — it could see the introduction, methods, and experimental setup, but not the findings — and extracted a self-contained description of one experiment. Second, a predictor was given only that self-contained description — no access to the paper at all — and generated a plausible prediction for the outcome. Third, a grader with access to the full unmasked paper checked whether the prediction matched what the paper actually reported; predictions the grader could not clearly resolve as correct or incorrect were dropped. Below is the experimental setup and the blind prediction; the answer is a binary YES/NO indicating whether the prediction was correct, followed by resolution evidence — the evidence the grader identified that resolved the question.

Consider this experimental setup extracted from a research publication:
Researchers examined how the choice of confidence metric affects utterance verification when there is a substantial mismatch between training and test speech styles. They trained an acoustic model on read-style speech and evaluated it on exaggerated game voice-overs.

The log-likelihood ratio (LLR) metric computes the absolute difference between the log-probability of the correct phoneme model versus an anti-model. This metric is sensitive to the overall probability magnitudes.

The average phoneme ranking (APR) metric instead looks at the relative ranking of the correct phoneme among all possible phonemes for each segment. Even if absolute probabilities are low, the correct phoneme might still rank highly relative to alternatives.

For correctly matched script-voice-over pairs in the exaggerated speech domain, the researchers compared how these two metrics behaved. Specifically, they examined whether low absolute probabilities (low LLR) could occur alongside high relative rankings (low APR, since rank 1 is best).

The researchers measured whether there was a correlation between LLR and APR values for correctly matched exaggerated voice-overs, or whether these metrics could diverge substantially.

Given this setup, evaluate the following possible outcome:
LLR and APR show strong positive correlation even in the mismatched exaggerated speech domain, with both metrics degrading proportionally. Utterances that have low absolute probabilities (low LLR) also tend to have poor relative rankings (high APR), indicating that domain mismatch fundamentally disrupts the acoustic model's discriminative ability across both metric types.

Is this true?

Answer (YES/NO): NO